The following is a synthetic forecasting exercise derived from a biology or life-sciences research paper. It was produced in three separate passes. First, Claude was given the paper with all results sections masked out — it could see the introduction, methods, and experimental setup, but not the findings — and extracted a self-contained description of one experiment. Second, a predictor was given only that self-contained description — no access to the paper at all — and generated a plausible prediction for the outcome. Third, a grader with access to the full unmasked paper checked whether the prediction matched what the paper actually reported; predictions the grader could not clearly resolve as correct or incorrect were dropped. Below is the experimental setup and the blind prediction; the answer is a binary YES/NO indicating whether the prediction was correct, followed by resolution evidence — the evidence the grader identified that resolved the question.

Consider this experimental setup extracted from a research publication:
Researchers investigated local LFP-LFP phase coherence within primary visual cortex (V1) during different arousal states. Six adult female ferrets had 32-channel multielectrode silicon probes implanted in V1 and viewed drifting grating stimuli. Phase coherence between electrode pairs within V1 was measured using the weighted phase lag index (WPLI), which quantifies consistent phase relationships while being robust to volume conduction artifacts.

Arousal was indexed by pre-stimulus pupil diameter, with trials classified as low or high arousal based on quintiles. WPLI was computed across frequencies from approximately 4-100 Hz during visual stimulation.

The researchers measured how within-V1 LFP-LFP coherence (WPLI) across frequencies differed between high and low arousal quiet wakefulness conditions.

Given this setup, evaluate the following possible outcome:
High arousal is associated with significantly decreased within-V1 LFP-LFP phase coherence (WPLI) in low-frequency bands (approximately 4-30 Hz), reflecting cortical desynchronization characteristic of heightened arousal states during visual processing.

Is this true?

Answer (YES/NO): NO